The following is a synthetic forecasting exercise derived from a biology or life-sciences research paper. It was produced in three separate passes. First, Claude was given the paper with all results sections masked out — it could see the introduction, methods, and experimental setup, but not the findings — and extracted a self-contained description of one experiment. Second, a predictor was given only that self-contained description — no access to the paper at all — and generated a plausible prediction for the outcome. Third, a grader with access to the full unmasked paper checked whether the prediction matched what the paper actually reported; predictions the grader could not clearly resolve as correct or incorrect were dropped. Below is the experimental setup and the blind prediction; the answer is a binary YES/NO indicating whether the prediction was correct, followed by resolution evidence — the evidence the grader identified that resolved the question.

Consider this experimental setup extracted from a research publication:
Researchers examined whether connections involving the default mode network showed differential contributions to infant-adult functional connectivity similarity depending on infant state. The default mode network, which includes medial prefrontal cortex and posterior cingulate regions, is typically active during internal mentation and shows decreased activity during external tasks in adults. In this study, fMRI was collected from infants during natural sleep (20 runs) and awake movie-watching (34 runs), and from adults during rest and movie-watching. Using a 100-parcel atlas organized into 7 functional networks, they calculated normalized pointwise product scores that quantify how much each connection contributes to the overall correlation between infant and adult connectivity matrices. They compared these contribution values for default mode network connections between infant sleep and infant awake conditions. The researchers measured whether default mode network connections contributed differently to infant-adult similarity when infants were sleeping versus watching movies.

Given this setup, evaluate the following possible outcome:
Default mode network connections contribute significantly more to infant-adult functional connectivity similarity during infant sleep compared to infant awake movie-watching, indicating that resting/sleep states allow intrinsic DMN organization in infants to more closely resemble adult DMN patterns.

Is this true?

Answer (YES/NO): YES